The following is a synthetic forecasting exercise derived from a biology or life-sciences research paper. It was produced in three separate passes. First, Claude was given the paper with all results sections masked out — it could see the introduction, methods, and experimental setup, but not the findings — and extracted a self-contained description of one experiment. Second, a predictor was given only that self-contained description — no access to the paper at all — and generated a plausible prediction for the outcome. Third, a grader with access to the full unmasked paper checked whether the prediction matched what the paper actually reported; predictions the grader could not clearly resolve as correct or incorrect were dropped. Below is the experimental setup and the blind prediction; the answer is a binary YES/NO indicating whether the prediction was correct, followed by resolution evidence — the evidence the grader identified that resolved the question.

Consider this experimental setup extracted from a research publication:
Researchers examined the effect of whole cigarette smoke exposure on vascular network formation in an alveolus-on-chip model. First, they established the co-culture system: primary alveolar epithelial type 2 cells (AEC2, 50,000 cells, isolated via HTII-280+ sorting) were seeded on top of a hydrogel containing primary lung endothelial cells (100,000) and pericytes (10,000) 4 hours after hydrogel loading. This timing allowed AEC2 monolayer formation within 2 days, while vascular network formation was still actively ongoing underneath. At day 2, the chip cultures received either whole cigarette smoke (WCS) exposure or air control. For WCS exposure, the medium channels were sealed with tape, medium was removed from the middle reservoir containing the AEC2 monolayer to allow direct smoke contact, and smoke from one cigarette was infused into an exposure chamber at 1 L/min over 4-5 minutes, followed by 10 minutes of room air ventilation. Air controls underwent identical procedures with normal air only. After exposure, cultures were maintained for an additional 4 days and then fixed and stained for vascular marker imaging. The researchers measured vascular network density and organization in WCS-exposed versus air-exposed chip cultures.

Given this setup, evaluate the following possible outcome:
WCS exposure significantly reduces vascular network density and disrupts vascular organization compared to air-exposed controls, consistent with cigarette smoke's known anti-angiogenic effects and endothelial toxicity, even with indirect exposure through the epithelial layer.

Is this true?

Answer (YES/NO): NO